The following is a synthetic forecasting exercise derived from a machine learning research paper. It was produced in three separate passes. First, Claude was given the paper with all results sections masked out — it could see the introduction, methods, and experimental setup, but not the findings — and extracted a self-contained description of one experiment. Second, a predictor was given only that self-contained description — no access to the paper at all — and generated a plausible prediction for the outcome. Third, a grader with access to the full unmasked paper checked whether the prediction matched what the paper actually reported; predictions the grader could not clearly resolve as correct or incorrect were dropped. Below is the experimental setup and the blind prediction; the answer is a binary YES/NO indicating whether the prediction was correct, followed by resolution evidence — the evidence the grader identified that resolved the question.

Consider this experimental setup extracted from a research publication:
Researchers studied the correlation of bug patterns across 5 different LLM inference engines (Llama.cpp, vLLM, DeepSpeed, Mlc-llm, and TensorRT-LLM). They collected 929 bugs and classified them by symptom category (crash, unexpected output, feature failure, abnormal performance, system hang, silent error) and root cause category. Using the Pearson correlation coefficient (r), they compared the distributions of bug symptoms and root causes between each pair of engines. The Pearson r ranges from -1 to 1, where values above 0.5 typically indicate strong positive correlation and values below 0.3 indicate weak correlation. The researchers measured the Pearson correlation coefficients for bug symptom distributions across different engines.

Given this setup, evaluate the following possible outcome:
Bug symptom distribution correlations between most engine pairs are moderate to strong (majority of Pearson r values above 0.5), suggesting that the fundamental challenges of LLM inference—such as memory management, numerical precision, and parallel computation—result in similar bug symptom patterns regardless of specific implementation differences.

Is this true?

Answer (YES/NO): YES